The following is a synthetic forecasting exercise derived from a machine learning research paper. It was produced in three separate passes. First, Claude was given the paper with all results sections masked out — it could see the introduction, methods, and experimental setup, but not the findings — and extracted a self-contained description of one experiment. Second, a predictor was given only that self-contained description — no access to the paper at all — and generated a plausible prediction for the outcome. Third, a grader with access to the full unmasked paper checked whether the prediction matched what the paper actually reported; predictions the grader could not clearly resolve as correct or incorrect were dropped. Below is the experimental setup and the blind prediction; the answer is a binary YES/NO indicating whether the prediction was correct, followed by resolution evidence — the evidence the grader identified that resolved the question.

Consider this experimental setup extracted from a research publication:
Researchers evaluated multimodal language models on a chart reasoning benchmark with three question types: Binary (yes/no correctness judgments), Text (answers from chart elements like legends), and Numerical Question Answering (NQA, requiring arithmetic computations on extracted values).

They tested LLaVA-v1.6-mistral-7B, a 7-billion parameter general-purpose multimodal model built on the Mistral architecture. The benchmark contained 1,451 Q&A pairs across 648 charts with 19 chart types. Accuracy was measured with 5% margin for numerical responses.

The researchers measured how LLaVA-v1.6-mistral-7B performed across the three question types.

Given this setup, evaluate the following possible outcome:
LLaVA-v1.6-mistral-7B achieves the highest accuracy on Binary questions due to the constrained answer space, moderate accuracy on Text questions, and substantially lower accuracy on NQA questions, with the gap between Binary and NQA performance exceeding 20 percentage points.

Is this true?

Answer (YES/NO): NO